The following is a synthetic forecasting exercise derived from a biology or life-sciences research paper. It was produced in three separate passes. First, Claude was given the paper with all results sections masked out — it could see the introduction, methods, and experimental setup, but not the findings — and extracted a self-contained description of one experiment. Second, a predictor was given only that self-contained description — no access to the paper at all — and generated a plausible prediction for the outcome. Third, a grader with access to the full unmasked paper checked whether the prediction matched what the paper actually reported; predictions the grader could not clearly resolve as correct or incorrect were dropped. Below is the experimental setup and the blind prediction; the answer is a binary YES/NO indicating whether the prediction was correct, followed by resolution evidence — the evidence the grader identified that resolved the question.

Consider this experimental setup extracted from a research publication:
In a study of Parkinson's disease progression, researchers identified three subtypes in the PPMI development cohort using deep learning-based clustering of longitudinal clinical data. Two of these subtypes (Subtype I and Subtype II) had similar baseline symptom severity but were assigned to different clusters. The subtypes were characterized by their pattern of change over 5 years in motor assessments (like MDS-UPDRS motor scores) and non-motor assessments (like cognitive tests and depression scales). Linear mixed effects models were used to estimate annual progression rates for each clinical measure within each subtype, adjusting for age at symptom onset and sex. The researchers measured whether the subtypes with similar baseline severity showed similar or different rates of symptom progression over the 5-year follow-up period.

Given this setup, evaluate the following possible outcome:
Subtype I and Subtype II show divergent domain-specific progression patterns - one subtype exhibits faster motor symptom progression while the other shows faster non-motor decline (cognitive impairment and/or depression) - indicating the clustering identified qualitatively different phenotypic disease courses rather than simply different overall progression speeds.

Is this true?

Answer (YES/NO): NO